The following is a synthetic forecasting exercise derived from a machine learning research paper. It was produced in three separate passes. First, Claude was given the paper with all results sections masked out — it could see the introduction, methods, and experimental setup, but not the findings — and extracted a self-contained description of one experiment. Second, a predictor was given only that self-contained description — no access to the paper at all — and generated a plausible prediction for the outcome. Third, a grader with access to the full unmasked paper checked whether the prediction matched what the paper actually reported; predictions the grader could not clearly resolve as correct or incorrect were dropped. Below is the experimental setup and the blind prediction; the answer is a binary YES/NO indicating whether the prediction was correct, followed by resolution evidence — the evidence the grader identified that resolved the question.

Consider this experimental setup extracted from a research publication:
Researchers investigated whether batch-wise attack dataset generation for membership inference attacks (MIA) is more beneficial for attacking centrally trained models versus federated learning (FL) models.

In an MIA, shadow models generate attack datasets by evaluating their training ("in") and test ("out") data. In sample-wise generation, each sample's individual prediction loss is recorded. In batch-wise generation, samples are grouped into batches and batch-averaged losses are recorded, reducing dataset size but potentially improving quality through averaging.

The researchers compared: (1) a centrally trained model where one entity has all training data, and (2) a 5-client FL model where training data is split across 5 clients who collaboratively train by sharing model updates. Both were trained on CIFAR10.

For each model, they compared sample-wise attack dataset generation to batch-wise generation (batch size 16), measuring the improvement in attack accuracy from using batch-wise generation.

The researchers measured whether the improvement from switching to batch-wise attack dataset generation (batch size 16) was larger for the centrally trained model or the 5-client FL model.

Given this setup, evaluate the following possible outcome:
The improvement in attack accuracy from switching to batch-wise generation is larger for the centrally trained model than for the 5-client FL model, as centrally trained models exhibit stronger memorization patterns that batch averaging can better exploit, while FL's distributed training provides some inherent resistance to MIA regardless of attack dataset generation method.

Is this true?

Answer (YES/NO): YES